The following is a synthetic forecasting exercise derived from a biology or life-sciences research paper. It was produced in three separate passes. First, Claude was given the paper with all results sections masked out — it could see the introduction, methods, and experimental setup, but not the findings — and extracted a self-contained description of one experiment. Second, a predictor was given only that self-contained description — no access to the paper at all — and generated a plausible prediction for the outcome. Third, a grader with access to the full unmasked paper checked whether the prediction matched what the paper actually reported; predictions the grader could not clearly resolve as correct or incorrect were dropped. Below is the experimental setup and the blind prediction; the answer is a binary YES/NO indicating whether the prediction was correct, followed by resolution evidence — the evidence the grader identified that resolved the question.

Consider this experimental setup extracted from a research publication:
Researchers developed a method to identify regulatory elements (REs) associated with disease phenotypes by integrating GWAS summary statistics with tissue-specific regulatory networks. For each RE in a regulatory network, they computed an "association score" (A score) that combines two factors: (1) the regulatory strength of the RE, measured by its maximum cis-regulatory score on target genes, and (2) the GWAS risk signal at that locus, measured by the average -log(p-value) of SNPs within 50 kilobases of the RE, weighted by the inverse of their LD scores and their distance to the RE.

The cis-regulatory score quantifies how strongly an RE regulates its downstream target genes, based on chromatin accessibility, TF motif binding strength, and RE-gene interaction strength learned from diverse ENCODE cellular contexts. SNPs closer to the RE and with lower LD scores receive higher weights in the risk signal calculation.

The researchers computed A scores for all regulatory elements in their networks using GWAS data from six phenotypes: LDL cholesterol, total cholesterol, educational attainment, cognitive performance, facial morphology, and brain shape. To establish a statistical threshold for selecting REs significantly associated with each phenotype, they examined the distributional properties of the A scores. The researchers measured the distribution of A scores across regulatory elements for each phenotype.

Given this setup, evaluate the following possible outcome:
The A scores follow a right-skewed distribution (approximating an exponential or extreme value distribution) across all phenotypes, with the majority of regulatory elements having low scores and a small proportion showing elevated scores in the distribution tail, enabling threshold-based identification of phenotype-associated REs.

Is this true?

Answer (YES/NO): NO